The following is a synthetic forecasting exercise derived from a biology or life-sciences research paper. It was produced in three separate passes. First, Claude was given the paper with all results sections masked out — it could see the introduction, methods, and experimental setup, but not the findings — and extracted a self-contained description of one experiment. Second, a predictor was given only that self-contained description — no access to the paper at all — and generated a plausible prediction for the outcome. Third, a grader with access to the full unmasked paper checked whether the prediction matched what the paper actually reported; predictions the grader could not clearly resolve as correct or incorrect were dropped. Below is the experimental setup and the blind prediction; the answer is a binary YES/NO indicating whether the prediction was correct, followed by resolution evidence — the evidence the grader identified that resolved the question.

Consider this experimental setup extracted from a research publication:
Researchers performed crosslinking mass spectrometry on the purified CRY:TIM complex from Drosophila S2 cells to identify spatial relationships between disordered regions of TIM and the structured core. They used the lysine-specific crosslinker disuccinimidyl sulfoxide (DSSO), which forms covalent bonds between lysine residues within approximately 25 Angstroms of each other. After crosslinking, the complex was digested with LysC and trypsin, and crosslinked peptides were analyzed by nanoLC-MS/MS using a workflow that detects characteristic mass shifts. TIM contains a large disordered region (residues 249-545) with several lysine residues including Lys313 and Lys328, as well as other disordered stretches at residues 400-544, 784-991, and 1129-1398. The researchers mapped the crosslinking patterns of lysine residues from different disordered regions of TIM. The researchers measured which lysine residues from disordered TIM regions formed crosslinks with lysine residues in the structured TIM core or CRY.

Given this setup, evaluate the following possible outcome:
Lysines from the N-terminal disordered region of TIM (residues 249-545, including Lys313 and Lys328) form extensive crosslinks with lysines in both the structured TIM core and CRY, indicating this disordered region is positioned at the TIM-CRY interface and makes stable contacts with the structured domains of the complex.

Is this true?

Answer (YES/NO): NO